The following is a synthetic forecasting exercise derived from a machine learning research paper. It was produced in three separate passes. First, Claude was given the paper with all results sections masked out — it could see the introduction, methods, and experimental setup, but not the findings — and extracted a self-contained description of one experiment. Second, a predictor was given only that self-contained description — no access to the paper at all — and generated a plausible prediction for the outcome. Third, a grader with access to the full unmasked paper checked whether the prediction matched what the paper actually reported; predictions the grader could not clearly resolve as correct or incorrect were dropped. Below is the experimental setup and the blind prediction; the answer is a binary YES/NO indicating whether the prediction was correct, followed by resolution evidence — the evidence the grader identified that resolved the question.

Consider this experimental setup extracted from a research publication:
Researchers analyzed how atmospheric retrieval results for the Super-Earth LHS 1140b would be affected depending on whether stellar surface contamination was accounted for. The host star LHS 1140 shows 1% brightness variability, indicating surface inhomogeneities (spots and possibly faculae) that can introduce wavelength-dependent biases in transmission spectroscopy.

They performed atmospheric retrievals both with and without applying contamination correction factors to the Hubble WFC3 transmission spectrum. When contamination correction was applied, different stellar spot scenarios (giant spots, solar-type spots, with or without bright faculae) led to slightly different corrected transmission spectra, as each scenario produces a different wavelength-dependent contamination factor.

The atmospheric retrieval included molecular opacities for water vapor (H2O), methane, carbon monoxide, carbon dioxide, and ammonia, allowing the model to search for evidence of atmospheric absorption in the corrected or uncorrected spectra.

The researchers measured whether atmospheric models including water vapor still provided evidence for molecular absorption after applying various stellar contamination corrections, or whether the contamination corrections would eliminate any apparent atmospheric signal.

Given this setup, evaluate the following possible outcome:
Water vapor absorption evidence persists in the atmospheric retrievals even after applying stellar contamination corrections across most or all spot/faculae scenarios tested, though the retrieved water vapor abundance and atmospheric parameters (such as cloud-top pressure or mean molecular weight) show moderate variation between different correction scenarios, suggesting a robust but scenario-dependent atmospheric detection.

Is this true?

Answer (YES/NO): NO